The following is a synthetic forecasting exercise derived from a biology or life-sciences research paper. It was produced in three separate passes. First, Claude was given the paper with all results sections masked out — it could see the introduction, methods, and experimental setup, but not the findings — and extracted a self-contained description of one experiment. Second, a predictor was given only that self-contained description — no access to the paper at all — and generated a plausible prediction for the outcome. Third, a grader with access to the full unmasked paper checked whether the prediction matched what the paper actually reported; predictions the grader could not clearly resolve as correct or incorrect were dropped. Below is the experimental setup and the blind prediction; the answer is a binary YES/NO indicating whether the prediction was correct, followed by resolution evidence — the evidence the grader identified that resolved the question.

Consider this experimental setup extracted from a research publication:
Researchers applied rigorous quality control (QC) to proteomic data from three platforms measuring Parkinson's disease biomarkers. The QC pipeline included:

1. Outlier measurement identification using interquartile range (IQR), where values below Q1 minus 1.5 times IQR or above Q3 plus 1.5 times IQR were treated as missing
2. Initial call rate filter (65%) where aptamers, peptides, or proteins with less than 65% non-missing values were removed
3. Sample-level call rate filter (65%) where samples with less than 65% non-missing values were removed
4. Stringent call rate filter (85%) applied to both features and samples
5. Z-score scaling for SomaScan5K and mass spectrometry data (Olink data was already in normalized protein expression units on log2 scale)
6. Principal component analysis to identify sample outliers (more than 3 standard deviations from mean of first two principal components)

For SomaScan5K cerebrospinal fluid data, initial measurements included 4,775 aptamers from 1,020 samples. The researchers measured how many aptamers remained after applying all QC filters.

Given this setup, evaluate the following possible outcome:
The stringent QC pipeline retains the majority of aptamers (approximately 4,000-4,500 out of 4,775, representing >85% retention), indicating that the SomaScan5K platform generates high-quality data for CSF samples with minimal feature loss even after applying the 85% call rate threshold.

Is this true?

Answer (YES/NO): NO